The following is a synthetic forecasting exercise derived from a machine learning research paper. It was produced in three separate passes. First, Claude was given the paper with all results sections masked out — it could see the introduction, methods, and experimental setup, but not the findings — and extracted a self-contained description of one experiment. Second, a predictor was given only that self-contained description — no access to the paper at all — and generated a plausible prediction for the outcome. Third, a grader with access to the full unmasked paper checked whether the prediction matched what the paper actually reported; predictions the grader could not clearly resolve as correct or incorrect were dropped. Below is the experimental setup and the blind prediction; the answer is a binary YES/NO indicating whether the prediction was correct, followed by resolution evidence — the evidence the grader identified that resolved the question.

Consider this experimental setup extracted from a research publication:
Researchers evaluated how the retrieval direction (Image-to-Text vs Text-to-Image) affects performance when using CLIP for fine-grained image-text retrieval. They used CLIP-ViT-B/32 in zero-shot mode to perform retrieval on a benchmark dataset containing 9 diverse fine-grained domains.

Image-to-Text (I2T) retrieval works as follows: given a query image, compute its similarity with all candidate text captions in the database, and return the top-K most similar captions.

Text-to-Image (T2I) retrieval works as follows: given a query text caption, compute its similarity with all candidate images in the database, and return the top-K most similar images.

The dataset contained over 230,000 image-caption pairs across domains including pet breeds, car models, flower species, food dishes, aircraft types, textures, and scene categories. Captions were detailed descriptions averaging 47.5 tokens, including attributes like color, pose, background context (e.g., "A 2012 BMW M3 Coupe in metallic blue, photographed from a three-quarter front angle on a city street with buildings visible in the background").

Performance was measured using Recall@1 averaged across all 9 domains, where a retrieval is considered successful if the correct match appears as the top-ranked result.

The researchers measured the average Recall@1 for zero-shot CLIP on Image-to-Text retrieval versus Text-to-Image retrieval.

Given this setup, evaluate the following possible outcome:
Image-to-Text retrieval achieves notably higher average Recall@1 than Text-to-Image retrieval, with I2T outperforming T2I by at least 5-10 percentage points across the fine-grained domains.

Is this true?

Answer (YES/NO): YES